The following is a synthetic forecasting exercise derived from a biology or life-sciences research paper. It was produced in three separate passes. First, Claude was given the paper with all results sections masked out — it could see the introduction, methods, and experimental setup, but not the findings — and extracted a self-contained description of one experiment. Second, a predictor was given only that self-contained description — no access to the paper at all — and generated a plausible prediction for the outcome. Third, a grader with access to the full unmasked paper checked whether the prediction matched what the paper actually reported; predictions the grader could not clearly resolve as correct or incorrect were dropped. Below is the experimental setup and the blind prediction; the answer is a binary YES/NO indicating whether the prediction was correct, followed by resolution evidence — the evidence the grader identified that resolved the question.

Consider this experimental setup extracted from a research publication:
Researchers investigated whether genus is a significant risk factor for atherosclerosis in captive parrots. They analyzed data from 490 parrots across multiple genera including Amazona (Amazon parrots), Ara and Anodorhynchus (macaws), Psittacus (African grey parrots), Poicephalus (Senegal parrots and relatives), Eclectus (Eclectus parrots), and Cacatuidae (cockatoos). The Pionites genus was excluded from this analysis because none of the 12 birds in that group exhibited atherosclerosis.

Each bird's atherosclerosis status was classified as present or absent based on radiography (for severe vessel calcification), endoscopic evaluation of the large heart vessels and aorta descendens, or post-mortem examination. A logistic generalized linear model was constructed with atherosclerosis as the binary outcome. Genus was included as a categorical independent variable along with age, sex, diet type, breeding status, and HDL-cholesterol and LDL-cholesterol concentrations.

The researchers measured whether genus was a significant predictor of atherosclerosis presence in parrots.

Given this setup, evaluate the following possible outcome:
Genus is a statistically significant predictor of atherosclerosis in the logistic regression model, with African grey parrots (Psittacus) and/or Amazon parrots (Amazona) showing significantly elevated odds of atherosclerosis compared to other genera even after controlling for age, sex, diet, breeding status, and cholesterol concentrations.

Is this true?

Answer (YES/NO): NO